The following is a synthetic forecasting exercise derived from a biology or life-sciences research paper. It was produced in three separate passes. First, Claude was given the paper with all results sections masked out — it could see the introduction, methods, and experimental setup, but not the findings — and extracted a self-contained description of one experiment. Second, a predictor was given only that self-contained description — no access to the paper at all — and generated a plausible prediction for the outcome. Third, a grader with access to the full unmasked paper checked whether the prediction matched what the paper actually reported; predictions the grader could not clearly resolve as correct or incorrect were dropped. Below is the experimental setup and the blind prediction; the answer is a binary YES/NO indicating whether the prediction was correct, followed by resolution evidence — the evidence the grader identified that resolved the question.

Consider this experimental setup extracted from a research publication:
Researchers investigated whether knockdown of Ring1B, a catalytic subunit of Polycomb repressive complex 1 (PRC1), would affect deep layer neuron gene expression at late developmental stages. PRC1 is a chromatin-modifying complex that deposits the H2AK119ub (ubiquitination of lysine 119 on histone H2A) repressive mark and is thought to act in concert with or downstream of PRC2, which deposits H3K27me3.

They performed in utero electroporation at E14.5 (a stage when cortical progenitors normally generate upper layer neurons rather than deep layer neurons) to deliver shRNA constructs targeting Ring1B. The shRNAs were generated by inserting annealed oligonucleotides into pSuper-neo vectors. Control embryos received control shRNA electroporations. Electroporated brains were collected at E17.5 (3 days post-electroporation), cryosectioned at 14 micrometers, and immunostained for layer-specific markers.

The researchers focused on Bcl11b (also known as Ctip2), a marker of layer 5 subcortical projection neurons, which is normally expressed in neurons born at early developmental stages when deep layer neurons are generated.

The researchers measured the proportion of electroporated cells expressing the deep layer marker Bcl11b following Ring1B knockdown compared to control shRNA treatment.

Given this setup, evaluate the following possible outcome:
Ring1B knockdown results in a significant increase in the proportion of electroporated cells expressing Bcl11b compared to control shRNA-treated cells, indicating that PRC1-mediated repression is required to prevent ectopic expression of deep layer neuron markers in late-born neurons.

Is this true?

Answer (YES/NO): NO